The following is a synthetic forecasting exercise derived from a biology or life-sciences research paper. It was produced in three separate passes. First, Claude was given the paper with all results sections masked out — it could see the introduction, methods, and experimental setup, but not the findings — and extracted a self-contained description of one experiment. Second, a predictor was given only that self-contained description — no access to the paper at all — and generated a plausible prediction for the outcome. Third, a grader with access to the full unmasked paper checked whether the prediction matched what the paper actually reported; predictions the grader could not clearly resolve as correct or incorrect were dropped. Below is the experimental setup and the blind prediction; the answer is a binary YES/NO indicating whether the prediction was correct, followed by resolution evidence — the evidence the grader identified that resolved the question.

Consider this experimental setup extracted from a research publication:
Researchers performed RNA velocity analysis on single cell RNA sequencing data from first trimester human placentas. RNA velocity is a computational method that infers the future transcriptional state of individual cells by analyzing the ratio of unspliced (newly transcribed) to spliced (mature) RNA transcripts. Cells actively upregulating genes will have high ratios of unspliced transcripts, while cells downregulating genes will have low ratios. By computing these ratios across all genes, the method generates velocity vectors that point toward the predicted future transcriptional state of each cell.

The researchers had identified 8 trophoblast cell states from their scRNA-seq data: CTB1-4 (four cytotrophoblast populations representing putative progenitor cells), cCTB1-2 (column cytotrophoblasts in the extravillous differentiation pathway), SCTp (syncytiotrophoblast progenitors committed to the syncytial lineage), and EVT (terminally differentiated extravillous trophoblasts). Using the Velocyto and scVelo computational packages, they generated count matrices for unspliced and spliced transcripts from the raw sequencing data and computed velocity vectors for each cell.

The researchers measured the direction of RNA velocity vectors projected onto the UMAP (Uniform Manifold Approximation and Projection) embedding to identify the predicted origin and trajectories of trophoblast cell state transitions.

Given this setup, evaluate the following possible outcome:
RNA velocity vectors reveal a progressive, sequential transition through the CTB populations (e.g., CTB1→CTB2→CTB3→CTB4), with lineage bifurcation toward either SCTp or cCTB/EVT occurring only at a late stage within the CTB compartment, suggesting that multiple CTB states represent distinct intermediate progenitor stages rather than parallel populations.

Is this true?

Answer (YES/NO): NO